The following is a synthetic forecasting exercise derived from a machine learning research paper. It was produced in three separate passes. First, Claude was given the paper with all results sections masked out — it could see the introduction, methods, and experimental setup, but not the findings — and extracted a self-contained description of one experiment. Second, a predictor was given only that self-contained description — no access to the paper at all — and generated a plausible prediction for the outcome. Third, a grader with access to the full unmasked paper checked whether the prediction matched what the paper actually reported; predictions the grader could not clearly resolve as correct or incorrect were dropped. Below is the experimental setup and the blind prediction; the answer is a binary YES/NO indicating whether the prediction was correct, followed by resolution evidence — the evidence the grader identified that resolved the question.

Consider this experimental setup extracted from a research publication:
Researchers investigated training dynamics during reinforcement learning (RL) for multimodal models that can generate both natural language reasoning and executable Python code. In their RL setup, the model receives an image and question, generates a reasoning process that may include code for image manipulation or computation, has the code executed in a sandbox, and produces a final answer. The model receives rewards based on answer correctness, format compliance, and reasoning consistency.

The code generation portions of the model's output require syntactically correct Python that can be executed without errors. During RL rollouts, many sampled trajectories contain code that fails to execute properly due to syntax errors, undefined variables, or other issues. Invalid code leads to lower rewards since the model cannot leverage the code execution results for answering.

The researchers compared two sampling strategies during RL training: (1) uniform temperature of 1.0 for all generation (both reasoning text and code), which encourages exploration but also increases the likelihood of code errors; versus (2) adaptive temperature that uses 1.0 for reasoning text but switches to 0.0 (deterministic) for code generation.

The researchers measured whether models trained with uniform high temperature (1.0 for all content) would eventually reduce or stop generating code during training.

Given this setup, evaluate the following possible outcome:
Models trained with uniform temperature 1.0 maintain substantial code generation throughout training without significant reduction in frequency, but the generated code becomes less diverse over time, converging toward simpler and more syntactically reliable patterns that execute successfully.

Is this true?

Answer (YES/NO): NO